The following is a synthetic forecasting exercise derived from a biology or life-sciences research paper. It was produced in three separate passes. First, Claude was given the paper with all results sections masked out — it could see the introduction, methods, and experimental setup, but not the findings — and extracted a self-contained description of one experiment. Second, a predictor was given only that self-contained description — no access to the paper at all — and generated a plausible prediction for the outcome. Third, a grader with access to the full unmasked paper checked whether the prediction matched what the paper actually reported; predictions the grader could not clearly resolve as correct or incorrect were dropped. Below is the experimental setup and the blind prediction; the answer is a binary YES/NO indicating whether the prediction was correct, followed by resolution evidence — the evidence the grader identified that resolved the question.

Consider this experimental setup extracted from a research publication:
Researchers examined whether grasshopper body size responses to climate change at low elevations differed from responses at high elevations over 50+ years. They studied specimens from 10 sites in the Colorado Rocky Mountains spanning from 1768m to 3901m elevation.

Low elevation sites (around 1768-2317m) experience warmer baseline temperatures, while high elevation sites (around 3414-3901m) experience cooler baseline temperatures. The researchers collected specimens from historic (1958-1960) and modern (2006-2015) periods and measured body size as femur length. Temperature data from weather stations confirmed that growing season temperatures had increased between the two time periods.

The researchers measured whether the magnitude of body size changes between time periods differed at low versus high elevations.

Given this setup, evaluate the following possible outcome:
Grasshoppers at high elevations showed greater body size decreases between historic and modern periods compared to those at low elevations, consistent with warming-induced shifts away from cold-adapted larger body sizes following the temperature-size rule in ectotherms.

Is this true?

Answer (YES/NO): NO